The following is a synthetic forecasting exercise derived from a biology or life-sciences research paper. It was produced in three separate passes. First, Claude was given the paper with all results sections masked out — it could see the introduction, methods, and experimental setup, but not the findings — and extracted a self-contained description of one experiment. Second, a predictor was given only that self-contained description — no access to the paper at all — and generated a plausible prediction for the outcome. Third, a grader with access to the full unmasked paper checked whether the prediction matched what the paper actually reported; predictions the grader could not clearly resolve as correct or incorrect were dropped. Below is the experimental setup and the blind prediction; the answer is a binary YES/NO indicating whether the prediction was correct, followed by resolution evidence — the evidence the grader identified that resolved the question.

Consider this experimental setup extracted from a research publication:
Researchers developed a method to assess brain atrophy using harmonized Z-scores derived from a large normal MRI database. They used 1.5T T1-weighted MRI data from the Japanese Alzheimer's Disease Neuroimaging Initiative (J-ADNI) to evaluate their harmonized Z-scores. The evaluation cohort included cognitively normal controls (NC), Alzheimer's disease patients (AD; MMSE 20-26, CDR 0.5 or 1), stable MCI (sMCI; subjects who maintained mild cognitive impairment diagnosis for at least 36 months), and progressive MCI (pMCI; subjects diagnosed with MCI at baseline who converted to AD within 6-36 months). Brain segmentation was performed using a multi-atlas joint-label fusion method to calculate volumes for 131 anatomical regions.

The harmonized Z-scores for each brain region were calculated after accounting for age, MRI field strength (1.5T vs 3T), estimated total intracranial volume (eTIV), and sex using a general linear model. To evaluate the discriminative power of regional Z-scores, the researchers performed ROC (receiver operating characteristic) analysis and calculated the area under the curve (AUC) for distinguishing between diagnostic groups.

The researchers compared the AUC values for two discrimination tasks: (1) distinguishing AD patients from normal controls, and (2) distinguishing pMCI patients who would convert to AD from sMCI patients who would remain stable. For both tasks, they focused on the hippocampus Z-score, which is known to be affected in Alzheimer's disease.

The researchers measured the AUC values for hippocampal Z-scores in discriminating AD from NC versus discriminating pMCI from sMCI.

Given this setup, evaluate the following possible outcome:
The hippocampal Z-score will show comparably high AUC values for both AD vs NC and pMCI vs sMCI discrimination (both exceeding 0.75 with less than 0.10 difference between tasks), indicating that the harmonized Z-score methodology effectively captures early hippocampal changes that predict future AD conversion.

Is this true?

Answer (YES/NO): NO